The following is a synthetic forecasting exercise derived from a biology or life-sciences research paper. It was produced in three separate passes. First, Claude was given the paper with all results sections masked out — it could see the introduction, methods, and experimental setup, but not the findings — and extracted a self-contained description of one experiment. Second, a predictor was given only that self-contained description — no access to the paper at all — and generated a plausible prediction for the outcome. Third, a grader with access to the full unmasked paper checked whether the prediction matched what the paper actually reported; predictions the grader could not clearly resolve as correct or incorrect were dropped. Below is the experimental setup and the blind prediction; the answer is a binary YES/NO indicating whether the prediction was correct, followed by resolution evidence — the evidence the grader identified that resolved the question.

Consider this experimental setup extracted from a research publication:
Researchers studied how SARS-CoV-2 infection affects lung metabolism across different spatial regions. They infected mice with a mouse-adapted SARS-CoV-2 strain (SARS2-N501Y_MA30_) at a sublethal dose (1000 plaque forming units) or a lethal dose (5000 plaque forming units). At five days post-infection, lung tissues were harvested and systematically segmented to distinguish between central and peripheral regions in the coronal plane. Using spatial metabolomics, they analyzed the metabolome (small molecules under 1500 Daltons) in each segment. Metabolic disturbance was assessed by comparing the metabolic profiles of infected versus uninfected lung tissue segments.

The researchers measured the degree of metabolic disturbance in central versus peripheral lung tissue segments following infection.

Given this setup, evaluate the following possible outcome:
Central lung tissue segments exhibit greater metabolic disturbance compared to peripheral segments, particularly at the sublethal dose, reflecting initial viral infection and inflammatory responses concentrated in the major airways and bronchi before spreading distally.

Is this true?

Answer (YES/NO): NO